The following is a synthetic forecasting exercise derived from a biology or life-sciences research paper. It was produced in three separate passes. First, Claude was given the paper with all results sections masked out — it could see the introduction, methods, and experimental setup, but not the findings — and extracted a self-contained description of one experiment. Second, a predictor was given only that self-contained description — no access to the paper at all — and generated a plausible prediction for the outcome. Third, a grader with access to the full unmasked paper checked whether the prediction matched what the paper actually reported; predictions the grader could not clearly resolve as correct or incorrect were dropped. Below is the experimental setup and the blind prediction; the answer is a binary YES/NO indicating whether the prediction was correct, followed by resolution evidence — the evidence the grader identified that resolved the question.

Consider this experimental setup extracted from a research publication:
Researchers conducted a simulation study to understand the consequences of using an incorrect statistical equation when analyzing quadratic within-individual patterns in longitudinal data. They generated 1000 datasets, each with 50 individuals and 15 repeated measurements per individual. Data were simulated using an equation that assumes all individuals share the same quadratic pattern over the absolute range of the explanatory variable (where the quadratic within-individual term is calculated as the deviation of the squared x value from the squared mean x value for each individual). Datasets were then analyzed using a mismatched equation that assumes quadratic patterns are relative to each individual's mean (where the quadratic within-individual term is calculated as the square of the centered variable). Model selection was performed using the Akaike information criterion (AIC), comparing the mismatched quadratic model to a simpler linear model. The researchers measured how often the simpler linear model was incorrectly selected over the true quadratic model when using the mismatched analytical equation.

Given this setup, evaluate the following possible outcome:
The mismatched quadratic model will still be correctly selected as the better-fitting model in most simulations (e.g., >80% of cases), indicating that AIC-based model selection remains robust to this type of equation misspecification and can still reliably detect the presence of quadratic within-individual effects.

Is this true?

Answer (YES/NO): YES